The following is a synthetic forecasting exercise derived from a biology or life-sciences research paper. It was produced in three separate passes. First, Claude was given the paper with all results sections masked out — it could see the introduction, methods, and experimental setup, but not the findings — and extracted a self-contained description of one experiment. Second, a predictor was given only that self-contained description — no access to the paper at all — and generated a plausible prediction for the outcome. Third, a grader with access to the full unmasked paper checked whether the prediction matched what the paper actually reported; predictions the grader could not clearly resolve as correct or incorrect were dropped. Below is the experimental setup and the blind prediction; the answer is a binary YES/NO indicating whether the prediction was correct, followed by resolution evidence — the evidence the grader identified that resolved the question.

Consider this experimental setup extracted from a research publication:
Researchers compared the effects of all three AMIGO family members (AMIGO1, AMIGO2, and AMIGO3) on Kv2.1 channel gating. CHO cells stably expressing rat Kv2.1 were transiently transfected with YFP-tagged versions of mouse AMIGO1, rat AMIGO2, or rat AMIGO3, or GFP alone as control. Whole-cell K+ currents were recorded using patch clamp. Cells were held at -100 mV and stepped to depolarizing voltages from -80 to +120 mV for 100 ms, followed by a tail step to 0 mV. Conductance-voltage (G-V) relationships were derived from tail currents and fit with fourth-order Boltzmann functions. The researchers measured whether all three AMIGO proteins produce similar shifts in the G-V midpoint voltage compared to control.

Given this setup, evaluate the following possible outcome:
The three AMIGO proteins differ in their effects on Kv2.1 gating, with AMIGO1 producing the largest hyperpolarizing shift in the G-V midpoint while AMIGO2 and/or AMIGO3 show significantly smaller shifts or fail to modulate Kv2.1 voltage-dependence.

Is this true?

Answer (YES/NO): NO